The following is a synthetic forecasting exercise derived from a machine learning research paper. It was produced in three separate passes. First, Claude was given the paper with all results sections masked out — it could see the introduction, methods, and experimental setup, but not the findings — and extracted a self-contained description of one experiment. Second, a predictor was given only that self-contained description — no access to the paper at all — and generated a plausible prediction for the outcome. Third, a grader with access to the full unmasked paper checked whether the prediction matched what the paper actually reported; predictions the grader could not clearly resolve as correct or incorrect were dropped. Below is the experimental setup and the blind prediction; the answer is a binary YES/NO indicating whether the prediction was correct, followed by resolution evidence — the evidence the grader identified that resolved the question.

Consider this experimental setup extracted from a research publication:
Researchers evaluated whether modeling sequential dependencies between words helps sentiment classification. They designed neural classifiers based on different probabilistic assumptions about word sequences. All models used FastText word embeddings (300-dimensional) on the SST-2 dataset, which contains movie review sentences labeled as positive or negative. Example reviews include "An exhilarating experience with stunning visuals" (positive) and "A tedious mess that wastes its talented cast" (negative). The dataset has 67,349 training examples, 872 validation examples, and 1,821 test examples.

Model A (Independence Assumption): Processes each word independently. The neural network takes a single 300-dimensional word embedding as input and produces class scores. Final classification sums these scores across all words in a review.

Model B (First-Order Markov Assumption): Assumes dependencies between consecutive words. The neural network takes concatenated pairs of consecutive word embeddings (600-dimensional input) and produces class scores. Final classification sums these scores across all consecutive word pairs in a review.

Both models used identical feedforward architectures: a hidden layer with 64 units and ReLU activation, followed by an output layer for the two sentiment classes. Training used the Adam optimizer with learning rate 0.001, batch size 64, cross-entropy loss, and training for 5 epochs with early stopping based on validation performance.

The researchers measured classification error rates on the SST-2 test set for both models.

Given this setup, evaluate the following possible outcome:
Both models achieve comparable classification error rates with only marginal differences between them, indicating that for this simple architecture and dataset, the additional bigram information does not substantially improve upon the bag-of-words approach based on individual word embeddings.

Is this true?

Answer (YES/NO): NO